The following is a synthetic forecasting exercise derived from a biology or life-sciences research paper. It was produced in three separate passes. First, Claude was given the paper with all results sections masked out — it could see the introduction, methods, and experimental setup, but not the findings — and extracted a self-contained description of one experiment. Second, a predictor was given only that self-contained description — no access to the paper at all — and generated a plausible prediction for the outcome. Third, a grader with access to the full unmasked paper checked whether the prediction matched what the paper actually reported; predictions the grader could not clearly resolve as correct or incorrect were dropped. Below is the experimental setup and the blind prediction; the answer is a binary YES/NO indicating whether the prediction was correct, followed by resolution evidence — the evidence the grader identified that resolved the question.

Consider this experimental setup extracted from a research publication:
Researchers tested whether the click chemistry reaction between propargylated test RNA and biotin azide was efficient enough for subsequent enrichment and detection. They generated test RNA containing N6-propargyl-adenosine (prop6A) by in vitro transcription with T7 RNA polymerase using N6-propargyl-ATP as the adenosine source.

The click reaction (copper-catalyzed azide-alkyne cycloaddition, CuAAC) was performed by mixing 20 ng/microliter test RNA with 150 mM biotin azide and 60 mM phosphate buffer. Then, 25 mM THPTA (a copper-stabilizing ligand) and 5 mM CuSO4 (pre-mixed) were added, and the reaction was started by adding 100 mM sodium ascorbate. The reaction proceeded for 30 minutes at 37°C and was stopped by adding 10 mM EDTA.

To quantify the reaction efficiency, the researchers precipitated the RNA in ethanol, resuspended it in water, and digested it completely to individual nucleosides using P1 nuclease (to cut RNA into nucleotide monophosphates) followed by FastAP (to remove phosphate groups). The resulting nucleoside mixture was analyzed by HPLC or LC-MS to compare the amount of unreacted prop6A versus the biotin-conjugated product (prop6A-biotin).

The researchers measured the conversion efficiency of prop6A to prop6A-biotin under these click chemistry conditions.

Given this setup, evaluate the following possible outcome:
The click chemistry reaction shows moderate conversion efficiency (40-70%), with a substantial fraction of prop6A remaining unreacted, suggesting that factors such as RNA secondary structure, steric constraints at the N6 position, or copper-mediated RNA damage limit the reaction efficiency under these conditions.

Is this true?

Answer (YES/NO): NO